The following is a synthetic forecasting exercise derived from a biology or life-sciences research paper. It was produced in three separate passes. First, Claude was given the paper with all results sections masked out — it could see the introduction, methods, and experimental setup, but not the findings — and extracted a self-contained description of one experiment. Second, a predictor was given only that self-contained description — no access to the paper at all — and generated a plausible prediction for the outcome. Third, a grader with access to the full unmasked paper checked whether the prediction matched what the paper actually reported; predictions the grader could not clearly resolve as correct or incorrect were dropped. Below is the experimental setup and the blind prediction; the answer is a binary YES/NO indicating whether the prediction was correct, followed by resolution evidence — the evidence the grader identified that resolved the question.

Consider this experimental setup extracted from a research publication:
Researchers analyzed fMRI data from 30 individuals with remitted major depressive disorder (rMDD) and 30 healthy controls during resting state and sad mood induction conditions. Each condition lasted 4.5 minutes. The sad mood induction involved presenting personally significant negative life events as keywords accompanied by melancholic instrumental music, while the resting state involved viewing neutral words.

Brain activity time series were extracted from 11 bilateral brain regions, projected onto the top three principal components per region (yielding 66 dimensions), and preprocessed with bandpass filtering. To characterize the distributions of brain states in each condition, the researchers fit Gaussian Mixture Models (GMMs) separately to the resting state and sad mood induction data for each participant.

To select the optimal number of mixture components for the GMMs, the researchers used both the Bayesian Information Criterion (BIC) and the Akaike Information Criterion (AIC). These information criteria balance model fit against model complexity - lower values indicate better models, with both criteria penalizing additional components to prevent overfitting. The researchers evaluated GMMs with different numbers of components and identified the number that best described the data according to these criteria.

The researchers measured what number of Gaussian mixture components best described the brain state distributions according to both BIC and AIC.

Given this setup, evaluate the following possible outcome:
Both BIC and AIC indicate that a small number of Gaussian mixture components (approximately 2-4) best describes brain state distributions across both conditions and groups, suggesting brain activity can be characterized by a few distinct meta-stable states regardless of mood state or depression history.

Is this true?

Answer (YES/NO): NO